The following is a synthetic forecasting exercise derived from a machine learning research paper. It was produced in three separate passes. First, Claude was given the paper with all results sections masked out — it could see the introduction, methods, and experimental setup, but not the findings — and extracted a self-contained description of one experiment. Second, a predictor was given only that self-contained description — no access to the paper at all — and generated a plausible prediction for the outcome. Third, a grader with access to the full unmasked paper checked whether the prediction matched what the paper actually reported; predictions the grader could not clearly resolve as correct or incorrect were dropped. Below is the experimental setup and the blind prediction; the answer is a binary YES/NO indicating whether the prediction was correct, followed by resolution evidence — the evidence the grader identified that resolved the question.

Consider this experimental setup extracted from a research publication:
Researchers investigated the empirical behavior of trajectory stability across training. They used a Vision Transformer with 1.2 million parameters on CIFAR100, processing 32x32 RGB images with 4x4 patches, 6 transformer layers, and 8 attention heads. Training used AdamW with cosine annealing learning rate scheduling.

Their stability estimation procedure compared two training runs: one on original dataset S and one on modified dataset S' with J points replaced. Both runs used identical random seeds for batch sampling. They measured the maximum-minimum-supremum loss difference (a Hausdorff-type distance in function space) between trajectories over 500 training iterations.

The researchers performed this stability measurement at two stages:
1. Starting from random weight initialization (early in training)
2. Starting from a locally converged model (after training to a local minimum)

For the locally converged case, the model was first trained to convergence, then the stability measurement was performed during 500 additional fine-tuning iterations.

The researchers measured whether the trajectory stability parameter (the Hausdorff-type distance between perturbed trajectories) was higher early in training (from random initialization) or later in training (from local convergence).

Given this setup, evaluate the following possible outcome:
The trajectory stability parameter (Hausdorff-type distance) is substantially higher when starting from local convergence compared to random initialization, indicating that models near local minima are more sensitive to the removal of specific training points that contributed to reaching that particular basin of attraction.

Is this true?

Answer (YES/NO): YES